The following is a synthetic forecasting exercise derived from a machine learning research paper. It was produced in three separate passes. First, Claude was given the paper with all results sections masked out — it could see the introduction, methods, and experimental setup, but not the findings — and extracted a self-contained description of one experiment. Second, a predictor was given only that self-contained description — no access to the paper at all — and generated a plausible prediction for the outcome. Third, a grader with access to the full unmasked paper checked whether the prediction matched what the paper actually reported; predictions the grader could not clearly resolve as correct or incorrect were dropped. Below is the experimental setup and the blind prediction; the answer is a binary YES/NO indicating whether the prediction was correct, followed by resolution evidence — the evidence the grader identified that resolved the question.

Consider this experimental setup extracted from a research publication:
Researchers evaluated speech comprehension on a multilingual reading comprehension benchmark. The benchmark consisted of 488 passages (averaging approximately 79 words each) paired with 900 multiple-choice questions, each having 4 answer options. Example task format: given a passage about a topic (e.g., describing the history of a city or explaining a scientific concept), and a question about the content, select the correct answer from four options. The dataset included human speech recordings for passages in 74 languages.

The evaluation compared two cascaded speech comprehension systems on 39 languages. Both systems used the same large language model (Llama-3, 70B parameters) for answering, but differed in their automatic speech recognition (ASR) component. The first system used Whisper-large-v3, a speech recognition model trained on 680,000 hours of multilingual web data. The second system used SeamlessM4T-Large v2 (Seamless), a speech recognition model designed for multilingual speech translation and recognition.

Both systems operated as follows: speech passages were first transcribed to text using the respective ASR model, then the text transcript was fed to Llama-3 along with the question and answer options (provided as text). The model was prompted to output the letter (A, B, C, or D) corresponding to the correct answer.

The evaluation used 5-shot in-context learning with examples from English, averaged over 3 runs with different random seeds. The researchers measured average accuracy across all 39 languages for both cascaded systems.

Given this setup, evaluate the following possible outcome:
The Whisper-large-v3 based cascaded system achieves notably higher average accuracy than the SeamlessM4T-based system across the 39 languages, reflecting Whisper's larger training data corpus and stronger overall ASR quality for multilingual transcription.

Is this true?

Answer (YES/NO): NO